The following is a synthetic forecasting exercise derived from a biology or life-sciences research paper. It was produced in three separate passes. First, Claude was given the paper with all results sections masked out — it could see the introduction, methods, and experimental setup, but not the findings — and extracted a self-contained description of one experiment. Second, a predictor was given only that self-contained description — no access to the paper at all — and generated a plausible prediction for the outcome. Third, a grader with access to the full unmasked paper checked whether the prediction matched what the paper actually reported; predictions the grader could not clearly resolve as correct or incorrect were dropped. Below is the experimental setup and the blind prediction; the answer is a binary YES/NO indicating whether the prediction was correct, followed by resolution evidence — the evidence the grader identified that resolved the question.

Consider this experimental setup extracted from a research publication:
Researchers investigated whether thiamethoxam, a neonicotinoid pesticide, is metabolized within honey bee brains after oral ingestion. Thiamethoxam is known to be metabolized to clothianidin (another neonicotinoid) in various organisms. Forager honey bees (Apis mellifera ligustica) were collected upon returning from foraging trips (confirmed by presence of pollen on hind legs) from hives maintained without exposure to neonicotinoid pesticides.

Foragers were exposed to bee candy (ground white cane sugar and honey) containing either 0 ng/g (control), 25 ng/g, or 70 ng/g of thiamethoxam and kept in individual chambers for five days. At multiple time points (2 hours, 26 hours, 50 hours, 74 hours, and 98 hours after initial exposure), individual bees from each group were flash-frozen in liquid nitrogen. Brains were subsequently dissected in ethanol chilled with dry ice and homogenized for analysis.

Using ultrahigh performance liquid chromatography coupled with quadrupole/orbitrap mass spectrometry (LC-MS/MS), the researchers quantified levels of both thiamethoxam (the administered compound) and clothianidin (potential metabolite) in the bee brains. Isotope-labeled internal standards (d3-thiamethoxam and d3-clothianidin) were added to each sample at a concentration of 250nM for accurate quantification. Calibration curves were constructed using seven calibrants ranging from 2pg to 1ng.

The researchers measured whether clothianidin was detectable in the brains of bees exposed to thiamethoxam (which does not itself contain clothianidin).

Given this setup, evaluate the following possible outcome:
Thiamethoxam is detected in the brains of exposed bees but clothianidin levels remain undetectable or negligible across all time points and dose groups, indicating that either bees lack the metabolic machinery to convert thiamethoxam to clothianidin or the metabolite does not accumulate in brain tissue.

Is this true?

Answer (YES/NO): NO